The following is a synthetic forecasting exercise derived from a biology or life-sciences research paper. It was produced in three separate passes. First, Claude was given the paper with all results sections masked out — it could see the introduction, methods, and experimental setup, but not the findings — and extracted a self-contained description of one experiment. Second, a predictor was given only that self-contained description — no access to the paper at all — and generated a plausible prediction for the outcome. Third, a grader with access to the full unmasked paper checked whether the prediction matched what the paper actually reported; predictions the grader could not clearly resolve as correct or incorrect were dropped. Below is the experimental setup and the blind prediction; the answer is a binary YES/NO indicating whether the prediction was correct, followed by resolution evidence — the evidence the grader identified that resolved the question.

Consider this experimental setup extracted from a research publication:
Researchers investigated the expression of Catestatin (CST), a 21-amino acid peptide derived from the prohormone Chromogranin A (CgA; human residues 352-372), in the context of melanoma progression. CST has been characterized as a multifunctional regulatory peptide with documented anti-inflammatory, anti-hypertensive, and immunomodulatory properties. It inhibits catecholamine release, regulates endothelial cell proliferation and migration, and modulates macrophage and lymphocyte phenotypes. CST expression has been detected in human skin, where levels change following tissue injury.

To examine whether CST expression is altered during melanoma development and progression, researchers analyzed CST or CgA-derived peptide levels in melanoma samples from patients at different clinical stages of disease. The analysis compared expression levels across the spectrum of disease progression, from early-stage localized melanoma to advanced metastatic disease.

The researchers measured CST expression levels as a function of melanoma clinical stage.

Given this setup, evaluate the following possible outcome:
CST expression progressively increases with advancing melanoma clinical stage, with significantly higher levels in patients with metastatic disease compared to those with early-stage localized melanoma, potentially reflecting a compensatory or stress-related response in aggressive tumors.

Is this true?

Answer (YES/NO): NO